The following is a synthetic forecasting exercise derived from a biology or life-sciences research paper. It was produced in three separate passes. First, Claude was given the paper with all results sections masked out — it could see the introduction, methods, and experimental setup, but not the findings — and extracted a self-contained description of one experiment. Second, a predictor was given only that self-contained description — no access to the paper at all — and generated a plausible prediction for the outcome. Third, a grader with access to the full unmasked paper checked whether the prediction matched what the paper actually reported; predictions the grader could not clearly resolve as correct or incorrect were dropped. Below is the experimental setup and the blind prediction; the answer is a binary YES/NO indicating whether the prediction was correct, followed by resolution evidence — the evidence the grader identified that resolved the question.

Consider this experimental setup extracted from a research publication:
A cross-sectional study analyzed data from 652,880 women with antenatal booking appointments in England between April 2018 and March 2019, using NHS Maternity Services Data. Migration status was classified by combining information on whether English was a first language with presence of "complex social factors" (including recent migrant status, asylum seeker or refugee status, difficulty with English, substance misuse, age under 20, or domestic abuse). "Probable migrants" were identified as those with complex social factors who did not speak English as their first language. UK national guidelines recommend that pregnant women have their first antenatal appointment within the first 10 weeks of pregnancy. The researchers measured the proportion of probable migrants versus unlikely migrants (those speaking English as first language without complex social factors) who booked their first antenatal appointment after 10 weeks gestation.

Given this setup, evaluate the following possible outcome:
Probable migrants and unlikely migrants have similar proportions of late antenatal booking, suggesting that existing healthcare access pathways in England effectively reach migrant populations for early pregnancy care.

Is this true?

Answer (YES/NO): NO